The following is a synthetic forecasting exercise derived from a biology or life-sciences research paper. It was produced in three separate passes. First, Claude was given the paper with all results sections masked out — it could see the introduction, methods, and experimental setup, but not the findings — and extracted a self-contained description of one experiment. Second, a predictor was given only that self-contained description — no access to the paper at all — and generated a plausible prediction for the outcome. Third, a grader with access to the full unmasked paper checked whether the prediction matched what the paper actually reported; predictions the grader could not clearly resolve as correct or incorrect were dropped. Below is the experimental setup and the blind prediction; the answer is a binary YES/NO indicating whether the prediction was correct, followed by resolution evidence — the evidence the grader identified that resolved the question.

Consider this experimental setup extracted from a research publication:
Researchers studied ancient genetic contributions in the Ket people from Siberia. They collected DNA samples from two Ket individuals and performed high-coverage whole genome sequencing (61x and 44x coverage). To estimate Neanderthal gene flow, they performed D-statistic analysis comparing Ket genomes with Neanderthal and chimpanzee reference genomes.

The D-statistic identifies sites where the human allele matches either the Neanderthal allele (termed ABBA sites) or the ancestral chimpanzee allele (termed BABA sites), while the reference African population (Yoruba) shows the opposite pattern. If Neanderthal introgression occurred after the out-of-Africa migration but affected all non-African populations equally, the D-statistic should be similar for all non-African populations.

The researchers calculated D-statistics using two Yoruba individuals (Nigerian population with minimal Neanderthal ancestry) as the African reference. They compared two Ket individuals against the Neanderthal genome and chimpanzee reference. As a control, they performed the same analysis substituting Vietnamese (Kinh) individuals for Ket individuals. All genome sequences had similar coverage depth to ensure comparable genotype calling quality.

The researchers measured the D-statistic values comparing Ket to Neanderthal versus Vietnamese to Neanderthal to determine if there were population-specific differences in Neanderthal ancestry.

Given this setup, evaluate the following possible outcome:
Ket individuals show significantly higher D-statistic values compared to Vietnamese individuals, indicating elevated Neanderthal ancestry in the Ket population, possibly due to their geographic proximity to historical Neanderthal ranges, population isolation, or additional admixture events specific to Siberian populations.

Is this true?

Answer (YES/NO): NO